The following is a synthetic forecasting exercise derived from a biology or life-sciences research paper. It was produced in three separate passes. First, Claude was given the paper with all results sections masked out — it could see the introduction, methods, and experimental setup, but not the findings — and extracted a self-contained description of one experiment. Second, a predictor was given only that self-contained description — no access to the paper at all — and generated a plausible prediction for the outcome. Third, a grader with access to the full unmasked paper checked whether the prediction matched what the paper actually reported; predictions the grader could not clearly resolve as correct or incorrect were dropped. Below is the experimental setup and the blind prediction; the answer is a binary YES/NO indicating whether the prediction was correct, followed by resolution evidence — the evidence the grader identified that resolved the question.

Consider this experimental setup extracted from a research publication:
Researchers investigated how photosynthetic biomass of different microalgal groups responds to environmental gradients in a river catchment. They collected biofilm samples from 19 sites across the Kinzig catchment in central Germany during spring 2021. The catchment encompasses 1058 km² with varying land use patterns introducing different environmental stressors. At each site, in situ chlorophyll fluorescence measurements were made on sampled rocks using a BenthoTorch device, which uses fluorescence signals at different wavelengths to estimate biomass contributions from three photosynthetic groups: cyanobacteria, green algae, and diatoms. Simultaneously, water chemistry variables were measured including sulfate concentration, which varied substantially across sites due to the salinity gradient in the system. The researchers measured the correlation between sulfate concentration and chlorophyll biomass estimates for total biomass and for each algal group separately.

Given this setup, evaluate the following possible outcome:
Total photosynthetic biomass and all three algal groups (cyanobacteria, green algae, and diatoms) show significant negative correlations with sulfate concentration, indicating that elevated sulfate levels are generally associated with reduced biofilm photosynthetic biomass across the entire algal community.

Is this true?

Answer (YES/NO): NO